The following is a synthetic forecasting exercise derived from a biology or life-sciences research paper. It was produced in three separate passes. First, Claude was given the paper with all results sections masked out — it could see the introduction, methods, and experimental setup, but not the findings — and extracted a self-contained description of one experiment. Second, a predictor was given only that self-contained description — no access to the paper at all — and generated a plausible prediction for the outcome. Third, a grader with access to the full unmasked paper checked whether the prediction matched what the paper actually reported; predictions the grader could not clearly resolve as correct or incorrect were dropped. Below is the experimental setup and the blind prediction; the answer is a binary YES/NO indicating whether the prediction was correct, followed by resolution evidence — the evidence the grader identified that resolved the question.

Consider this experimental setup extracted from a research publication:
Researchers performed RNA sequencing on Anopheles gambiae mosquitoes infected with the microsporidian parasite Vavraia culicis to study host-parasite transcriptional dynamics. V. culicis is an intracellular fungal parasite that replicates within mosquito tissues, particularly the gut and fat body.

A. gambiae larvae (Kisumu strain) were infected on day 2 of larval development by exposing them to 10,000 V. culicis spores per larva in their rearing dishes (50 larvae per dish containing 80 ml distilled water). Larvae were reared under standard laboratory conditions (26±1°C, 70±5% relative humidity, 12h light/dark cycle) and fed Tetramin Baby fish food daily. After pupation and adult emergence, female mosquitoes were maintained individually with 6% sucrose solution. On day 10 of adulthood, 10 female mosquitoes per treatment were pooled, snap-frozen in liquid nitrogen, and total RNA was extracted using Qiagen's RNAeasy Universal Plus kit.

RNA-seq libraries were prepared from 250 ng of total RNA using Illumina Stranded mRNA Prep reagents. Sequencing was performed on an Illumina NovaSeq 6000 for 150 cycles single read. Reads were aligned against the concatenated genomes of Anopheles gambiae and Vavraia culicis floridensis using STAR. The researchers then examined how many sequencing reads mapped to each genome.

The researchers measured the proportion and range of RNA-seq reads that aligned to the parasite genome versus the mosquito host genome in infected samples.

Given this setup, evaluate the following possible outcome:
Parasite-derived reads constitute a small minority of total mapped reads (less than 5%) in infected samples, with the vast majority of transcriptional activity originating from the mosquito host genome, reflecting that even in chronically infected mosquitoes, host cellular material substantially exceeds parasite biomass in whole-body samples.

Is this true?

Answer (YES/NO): YES